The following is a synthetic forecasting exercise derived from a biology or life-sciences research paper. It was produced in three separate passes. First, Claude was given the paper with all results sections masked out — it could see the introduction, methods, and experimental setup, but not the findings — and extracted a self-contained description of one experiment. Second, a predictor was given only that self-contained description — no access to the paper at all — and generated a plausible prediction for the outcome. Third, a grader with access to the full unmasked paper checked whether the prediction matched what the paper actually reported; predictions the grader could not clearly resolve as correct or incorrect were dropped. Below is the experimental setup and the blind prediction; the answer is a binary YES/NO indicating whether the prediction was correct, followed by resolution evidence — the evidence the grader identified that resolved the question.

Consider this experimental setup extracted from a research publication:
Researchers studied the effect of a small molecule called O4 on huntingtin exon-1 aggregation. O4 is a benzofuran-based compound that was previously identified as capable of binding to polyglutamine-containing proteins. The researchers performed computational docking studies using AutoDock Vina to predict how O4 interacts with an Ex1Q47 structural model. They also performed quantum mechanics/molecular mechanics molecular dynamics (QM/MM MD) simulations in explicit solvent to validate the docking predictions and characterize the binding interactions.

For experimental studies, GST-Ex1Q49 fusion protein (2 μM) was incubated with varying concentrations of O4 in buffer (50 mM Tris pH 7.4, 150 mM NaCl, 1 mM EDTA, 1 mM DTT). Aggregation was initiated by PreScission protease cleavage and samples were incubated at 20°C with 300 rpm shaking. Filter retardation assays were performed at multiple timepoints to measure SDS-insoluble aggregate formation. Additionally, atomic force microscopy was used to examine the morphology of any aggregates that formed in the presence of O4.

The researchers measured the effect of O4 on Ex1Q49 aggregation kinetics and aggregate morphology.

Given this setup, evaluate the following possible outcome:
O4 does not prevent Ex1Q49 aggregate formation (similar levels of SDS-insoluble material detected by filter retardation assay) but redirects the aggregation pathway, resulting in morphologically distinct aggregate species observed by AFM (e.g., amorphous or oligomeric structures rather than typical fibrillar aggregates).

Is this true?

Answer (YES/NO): NO